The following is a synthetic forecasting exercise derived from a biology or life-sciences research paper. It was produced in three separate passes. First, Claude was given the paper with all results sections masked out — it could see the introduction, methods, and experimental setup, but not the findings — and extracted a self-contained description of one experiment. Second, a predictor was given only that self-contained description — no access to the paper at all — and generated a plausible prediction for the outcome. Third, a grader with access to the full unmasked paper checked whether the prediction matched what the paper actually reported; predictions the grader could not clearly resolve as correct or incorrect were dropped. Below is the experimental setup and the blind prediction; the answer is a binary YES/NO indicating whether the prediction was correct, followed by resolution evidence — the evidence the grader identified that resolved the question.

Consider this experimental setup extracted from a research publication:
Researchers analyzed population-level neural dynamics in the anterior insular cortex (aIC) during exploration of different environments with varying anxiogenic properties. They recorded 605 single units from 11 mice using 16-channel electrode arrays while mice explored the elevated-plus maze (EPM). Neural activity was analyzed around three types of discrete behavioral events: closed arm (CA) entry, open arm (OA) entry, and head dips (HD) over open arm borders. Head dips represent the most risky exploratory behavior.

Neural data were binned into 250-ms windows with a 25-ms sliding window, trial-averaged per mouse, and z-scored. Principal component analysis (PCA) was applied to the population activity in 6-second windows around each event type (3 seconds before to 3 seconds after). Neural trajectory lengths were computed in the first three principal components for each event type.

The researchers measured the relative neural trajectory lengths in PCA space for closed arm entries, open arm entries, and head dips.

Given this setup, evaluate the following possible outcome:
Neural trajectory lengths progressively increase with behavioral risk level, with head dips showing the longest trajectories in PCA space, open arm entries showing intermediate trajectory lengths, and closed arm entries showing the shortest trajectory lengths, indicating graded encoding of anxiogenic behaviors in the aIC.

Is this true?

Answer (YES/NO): YES